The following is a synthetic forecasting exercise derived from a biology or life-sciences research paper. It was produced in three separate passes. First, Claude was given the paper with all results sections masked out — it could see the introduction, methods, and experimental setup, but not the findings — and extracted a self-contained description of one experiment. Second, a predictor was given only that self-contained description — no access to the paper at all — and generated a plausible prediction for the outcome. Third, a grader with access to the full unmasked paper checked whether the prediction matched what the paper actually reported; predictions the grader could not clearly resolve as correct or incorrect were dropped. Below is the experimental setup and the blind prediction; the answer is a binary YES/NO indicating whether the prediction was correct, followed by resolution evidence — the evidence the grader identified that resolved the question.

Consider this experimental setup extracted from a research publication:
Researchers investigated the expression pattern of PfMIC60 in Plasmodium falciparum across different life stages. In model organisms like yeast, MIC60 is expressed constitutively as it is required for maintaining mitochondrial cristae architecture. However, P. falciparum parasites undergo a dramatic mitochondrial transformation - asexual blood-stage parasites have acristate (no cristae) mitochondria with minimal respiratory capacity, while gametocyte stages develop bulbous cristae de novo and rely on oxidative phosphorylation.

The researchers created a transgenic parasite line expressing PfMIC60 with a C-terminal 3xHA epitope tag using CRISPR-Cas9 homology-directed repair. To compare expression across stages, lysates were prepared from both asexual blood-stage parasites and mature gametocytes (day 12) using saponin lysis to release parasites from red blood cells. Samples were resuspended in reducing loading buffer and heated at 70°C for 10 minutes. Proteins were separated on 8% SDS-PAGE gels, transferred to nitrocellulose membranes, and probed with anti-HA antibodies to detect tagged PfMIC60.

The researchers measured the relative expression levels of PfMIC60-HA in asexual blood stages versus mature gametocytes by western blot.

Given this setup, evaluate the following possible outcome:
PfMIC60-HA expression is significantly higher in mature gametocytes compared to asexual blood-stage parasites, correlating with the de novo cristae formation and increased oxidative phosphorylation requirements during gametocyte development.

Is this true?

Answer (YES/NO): NO